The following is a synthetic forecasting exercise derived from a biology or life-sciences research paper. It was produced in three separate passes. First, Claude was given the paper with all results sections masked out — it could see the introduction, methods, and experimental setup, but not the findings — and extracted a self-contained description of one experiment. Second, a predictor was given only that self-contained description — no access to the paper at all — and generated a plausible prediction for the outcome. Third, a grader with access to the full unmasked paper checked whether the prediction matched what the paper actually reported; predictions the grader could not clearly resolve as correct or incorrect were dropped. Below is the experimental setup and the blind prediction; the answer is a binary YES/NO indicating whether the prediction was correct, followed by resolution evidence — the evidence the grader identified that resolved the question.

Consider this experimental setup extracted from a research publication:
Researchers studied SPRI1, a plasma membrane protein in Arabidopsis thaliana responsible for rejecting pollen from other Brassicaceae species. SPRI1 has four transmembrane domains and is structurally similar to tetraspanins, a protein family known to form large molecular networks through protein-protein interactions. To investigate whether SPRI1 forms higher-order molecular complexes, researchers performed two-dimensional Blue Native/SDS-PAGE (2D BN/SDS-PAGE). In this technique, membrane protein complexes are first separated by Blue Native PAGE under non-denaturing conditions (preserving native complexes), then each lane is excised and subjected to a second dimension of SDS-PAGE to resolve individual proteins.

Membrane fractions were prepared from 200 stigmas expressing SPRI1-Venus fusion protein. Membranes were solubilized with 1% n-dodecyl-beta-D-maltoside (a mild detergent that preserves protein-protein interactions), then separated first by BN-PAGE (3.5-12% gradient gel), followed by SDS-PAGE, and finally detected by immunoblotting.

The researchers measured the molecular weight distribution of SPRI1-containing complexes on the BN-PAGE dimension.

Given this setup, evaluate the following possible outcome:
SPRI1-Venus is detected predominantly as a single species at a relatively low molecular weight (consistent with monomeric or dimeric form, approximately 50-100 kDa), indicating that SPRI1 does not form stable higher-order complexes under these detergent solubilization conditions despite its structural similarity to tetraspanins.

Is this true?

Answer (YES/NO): NO